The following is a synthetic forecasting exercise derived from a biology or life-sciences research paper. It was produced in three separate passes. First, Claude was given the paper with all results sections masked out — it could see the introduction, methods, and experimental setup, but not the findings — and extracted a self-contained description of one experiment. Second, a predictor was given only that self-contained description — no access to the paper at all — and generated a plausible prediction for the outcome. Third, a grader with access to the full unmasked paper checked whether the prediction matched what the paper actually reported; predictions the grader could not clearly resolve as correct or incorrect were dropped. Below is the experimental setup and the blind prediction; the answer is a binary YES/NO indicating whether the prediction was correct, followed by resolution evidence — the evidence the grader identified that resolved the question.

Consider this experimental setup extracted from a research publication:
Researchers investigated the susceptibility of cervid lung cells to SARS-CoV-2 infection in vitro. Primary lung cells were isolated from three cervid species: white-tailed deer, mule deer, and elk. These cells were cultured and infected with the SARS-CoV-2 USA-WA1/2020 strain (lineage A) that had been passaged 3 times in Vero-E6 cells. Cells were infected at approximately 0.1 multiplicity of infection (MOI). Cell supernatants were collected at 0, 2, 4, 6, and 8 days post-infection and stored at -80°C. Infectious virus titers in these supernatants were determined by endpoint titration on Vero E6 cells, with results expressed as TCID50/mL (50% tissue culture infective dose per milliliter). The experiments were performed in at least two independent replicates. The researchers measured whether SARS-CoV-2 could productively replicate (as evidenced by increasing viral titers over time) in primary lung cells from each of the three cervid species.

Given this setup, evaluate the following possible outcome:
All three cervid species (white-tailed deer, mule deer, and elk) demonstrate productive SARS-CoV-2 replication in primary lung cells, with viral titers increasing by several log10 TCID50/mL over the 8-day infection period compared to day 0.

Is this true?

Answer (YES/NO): NO